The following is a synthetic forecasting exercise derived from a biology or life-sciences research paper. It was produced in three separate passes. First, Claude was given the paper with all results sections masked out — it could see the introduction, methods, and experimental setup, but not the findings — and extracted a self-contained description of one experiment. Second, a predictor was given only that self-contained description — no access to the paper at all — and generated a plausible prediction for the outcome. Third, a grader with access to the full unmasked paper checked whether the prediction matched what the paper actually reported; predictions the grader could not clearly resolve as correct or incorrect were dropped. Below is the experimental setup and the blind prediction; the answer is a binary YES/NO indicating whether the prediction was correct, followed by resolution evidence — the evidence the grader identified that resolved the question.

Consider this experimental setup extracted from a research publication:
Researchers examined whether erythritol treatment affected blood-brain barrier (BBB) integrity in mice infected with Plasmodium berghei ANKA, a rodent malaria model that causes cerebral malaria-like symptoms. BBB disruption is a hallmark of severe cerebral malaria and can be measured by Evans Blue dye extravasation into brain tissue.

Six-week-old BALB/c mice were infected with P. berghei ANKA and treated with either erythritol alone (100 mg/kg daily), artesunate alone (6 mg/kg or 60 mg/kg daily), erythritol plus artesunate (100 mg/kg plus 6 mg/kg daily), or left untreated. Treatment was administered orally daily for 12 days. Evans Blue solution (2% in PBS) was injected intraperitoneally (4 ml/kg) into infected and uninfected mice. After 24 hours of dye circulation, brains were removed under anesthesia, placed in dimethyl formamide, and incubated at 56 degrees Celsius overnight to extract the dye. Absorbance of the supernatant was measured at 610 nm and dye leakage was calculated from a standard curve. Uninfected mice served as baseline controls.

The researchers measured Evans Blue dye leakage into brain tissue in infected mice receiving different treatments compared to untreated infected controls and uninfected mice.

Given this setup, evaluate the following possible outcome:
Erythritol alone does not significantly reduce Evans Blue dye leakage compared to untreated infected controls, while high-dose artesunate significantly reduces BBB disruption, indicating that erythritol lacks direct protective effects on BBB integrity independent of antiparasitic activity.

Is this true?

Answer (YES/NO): NO